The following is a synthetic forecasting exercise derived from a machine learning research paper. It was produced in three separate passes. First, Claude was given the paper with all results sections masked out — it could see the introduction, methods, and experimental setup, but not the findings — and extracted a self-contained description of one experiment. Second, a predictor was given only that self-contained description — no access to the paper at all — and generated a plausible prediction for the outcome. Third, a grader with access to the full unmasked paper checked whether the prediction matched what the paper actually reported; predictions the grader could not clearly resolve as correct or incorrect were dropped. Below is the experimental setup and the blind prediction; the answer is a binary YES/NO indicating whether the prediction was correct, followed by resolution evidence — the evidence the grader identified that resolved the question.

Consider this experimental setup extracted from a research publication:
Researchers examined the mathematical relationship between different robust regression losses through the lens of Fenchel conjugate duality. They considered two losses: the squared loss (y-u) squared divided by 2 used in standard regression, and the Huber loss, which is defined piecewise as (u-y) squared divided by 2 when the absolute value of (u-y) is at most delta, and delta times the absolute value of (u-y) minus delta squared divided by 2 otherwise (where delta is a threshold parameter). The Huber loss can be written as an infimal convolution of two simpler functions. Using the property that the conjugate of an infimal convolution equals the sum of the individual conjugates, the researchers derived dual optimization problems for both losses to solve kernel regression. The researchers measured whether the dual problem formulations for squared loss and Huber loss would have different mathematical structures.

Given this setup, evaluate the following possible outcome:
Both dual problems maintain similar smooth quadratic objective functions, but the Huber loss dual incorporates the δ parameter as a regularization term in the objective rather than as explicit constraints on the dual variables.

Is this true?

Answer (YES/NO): NO